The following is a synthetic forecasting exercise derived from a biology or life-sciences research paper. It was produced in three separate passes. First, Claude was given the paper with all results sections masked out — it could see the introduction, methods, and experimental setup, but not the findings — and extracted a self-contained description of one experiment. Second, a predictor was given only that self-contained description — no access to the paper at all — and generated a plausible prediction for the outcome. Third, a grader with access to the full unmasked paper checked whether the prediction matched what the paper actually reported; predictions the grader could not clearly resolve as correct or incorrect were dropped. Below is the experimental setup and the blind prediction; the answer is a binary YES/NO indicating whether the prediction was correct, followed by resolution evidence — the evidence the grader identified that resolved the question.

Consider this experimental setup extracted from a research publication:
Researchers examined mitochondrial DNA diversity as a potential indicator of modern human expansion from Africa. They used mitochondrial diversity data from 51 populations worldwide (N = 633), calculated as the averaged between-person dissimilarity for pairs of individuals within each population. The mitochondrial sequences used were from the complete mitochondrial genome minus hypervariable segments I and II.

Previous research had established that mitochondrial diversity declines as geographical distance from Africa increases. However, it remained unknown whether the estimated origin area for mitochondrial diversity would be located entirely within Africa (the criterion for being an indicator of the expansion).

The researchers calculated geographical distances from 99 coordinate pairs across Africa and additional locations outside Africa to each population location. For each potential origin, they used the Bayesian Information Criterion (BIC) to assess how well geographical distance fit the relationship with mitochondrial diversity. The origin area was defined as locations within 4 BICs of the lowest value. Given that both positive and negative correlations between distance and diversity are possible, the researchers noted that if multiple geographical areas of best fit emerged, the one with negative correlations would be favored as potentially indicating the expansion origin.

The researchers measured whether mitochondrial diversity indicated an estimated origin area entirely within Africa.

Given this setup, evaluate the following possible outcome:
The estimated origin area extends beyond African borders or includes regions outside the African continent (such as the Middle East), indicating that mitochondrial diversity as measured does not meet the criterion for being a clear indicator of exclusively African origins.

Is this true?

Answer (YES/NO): NO